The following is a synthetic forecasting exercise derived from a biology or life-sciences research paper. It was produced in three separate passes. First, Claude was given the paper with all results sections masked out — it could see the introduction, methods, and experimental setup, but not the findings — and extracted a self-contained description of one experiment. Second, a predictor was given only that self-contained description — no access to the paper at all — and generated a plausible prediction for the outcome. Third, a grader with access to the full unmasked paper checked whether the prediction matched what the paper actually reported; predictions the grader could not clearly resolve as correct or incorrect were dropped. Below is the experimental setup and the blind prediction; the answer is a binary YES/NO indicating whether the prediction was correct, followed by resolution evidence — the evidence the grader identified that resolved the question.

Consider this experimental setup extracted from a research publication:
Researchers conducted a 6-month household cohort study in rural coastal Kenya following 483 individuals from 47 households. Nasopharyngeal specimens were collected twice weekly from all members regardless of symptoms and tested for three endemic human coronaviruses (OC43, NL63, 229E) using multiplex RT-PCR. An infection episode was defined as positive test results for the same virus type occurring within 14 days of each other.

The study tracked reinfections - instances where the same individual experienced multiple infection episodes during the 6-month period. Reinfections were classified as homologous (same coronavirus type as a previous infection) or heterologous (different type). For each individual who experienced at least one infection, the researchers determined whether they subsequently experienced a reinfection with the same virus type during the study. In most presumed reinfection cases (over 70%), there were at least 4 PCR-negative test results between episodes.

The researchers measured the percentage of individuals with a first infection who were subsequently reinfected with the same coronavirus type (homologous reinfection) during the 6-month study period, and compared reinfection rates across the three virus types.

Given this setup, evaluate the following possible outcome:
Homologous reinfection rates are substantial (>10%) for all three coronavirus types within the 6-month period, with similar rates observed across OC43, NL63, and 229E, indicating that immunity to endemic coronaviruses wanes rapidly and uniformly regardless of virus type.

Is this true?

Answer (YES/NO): NO